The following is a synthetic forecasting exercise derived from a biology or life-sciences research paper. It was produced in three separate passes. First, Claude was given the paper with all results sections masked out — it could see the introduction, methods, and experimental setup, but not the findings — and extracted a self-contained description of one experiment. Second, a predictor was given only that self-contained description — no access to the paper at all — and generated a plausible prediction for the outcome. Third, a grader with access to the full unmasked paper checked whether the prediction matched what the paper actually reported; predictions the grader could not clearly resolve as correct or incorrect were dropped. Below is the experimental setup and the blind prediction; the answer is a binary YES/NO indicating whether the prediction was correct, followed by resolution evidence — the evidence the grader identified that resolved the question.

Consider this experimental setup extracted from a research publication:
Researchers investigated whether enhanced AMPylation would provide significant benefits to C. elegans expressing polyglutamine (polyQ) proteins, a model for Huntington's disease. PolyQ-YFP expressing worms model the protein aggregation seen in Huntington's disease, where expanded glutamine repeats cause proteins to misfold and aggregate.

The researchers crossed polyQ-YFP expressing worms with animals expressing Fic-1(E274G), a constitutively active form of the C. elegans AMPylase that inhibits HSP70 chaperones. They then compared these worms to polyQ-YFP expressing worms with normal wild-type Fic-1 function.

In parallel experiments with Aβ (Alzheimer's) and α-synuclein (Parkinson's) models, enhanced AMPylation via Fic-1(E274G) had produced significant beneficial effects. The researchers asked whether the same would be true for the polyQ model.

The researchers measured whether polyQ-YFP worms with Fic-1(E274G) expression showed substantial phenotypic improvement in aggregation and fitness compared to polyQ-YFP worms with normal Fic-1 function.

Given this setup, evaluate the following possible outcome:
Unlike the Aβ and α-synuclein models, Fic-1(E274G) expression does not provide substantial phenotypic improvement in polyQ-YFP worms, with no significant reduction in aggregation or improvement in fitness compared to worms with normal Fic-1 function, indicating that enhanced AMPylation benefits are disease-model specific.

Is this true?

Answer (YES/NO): NO